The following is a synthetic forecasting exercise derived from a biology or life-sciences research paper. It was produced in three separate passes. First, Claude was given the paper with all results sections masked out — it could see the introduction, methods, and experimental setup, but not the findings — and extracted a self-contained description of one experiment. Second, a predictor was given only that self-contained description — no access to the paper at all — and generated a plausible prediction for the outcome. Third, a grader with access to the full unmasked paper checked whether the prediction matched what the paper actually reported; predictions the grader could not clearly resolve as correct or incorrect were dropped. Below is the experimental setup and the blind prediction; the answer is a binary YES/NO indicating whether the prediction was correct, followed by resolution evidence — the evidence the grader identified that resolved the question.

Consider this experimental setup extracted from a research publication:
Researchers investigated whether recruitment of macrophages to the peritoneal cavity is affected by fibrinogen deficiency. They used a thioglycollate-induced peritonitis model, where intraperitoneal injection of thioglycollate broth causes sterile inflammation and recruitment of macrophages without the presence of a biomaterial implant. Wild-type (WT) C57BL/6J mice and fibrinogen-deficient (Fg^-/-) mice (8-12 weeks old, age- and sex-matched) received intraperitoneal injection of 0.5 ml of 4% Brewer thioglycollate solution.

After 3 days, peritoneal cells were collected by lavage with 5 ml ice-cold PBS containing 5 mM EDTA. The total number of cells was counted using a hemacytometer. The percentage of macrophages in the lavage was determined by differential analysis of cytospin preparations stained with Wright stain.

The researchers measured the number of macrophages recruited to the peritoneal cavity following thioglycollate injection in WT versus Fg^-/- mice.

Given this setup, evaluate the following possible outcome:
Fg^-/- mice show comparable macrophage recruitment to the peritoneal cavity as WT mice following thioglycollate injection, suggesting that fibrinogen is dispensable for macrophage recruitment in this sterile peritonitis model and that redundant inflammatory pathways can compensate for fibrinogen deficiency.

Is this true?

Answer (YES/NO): YES